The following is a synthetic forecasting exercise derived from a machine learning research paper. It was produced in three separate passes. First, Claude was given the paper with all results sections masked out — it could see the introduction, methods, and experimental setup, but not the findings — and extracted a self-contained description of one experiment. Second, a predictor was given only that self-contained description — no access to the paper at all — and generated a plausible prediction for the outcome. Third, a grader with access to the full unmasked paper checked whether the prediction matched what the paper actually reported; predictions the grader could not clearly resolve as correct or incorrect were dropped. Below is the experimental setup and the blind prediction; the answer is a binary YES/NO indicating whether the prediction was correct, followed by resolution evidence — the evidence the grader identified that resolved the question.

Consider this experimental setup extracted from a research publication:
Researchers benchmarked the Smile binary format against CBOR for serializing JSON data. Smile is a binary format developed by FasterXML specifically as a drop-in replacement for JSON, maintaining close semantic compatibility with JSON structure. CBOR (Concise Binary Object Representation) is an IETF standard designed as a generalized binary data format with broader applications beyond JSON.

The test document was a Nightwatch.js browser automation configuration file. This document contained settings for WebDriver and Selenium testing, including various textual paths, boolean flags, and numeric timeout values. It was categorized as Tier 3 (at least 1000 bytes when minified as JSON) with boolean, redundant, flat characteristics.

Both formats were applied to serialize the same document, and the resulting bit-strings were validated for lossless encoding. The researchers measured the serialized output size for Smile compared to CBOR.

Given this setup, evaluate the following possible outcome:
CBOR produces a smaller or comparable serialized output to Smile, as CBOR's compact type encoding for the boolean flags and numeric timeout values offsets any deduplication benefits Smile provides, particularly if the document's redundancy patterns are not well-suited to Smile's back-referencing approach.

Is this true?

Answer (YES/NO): NO